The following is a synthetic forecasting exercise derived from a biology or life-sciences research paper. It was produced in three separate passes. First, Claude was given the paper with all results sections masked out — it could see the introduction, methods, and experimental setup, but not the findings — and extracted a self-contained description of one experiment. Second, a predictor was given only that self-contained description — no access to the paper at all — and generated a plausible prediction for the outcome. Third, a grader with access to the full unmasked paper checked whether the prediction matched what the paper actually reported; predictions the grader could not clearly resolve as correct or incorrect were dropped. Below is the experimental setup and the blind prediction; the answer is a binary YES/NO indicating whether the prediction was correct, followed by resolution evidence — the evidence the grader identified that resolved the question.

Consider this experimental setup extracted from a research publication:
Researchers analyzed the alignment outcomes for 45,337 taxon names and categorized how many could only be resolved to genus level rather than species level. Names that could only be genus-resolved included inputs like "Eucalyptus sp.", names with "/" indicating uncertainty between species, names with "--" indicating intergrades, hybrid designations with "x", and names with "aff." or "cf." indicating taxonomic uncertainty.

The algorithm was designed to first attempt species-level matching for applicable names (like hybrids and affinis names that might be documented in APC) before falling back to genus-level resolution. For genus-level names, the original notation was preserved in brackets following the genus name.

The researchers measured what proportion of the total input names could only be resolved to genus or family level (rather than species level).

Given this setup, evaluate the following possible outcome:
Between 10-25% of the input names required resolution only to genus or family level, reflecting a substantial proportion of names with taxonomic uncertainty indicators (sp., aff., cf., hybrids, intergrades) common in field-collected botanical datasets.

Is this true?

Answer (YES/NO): NO